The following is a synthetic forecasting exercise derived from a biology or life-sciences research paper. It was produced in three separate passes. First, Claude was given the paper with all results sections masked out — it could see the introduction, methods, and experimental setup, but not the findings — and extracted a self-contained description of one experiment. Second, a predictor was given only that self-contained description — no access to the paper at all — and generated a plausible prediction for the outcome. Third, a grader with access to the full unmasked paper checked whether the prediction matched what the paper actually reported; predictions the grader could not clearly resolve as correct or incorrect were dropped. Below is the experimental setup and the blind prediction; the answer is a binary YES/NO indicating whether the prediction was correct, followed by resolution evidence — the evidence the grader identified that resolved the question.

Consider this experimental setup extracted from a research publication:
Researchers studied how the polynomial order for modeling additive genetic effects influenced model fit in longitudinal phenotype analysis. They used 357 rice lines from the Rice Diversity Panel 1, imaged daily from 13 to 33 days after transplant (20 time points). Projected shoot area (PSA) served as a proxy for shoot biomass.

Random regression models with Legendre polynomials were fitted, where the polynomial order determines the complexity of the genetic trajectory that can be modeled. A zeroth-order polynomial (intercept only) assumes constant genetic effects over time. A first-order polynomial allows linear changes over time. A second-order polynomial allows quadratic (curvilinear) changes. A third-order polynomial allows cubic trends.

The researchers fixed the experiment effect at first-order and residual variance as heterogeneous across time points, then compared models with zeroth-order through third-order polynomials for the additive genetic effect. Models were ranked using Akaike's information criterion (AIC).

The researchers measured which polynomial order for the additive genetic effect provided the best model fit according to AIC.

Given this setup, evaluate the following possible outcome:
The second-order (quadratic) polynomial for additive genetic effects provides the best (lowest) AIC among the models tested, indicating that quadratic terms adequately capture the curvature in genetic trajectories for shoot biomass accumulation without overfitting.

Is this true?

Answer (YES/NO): YES